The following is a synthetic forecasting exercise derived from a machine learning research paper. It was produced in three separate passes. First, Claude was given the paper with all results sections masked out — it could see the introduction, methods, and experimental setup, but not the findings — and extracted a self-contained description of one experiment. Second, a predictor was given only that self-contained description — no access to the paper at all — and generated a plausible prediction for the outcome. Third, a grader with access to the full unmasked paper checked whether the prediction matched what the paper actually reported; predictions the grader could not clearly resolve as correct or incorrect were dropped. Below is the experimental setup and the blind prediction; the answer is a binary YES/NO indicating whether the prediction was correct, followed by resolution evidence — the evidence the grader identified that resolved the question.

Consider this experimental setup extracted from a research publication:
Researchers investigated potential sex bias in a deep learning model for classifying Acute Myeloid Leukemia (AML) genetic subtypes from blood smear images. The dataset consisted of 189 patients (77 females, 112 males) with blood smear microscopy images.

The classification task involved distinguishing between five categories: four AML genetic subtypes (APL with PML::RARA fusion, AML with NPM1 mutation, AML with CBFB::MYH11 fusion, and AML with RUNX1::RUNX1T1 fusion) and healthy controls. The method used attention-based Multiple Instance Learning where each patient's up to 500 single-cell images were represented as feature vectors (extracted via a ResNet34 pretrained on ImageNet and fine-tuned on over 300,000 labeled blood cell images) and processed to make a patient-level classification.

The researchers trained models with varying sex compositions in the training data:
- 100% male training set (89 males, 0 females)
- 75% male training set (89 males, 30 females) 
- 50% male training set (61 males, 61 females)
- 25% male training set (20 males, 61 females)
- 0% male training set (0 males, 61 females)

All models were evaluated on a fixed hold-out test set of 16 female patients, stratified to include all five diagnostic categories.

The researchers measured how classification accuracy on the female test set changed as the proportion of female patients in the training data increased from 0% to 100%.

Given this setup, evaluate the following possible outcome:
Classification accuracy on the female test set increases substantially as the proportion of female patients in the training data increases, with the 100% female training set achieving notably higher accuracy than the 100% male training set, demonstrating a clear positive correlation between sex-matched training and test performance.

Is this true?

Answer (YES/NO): NO